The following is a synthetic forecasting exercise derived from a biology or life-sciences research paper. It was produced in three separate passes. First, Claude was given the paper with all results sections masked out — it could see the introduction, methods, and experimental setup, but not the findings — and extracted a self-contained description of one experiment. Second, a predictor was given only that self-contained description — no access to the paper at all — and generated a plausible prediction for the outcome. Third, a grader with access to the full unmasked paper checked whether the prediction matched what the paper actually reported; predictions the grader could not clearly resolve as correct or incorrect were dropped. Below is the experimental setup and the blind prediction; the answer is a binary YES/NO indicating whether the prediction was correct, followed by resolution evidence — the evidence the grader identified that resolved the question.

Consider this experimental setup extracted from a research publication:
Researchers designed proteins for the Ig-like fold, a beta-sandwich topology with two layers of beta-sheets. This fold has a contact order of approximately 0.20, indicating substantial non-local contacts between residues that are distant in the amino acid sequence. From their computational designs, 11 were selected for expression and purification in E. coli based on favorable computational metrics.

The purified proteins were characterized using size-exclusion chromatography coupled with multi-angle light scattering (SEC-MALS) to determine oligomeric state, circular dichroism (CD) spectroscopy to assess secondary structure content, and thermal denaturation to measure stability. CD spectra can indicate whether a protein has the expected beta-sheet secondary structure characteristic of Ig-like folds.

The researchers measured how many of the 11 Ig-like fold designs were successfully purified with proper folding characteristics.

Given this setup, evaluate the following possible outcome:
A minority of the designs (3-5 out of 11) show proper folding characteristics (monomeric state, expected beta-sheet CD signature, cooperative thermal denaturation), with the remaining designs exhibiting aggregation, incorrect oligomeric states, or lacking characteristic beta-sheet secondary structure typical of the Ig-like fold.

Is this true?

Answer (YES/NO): NO